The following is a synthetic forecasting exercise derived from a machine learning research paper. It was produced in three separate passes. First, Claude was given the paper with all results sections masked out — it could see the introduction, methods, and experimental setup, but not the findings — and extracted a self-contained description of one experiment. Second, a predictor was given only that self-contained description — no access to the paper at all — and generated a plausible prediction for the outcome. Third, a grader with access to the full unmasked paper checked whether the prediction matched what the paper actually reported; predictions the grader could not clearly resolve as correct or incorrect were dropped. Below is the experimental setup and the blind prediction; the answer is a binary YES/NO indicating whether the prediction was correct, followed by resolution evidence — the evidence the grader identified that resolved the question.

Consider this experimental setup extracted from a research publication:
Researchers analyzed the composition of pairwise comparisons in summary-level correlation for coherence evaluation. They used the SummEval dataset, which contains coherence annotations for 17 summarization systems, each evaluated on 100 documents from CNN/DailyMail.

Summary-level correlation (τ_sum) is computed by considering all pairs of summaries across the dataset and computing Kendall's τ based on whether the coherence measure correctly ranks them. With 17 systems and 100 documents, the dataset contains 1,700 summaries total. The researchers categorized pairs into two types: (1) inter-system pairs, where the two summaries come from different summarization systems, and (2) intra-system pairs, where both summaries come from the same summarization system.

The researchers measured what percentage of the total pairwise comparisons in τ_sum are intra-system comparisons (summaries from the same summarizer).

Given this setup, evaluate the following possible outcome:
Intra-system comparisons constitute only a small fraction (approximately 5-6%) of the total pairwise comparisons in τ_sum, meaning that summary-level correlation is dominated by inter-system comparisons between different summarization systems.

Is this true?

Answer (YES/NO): YES